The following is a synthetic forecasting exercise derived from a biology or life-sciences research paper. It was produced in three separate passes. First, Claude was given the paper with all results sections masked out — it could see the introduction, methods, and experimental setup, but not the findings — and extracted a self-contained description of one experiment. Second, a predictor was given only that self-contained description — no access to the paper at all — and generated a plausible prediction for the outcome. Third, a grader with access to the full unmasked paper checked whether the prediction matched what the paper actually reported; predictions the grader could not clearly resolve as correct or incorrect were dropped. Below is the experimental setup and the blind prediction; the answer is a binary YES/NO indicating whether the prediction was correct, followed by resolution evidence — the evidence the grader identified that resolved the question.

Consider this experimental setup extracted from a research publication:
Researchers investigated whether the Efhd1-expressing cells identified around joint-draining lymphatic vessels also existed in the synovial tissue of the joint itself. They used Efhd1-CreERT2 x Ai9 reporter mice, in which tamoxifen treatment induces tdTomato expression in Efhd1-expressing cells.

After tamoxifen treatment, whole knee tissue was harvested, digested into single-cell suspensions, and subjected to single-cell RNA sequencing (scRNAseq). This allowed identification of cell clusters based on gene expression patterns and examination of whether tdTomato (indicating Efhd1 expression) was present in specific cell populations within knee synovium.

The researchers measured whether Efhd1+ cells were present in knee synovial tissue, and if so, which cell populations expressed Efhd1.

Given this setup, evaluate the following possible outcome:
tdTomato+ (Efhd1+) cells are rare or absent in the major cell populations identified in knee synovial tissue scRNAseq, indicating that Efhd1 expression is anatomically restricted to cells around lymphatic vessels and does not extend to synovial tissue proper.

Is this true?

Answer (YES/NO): NO